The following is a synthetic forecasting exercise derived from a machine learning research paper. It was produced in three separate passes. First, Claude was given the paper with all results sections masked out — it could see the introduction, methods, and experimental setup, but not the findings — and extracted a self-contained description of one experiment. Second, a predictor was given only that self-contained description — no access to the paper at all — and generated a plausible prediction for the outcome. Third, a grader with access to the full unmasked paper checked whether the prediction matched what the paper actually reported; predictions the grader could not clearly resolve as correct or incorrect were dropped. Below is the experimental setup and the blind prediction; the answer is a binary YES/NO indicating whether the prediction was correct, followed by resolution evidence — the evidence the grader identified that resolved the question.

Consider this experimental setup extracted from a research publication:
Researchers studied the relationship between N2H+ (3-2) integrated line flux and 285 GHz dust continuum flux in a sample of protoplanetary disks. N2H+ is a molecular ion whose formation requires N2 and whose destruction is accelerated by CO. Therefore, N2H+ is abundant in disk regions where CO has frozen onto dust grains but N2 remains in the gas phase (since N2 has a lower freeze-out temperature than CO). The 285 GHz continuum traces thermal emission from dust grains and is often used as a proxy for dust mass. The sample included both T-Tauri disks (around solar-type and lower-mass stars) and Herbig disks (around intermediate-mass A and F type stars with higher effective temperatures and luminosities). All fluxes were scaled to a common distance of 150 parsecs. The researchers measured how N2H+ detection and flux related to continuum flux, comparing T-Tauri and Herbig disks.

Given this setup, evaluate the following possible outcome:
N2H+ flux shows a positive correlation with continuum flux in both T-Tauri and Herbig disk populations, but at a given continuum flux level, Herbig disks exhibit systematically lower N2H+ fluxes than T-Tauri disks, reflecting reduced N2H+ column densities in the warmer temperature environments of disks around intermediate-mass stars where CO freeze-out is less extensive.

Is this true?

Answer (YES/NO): NO